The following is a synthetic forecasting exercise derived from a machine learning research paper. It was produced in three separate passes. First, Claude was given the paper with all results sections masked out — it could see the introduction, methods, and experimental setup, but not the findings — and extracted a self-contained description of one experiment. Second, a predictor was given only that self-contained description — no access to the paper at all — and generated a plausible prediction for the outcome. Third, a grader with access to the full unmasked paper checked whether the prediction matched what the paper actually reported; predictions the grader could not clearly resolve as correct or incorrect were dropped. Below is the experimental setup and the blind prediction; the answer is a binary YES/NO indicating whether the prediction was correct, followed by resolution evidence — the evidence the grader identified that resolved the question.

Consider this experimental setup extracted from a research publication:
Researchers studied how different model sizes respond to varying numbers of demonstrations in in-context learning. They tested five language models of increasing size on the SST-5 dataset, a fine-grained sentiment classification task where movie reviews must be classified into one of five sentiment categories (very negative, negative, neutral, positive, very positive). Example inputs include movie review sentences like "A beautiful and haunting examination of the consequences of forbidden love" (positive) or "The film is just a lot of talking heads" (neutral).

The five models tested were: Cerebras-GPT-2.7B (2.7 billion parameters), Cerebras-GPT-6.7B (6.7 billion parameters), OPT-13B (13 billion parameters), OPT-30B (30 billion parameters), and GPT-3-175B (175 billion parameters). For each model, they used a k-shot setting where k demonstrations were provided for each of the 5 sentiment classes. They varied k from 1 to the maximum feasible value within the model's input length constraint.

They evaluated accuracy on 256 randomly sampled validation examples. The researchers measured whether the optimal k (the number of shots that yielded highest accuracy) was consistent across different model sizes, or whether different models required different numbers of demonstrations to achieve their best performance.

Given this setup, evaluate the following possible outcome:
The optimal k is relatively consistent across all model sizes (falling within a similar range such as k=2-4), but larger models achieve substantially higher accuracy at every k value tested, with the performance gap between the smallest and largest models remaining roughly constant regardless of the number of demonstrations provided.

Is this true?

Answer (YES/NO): NO